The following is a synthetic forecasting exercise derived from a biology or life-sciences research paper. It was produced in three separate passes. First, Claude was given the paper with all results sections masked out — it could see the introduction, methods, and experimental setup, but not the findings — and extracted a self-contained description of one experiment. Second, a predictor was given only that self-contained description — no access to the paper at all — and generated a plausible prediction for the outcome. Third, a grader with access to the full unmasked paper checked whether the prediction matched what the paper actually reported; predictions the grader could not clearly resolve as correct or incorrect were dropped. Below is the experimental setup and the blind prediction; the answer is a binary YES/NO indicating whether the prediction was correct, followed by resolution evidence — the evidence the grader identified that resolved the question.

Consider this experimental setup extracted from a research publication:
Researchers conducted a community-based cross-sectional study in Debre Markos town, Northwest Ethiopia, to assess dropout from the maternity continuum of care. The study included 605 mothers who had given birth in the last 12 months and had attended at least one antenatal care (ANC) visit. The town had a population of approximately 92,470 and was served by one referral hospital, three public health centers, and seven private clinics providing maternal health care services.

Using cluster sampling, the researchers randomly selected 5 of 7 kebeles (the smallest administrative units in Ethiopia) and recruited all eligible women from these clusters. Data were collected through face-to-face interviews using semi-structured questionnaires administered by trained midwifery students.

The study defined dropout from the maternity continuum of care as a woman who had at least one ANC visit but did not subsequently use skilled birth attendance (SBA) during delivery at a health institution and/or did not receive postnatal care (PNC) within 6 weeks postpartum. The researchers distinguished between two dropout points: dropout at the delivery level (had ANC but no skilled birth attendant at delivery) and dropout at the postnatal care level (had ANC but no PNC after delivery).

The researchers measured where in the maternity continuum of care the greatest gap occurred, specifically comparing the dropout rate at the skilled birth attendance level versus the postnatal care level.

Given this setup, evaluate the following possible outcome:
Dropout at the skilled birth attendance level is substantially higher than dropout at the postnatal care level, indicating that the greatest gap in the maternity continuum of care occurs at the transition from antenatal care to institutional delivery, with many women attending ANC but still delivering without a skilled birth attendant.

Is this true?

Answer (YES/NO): NO